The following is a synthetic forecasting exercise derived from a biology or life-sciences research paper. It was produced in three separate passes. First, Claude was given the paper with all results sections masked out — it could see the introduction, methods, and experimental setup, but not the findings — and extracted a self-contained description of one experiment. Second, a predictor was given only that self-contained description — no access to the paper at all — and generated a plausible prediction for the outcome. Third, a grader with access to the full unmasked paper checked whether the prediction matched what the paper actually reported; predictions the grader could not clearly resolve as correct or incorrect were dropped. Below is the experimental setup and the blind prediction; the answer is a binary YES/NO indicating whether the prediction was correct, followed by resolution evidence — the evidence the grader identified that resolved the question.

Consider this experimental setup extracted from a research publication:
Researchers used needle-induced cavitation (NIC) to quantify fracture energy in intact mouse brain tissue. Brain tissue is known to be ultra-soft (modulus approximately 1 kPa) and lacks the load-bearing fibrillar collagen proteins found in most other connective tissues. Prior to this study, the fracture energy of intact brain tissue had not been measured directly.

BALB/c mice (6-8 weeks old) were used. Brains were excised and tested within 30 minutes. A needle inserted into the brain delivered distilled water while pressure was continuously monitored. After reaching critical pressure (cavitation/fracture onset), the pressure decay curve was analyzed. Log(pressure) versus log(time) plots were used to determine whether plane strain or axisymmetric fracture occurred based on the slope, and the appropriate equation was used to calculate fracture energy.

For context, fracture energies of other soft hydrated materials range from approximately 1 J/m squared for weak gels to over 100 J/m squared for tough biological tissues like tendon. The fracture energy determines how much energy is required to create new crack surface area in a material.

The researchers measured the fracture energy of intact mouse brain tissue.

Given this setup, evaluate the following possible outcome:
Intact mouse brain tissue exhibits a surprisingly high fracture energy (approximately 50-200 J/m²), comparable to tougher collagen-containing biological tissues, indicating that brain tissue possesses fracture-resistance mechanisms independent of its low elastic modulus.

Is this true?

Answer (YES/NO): NO